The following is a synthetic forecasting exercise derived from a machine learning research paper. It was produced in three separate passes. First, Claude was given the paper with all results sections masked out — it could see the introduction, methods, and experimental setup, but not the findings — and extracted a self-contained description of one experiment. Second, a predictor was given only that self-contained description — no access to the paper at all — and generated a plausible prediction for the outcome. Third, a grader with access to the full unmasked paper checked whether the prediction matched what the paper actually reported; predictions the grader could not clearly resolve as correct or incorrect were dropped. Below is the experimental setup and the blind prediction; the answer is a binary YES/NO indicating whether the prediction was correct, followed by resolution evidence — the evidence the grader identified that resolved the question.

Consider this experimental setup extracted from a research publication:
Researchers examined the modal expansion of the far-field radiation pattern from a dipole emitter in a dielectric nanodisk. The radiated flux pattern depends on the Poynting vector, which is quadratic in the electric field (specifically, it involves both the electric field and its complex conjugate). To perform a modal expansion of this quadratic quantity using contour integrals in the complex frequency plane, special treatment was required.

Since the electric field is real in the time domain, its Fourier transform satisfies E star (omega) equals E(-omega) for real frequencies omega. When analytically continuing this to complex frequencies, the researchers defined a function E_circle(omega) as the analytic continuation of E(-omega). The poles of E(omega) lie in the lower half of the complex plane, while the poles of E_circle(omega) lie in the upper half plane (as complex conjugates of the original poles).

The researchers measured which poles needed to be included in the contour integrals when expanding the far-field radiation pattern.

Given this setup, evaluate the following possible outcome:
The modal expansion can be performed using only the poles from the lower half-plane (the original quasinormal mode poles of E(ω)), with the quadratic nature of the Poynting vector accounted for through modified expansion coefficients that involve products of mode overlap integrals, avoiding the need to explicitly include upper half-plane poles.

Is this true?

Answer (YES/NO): NO